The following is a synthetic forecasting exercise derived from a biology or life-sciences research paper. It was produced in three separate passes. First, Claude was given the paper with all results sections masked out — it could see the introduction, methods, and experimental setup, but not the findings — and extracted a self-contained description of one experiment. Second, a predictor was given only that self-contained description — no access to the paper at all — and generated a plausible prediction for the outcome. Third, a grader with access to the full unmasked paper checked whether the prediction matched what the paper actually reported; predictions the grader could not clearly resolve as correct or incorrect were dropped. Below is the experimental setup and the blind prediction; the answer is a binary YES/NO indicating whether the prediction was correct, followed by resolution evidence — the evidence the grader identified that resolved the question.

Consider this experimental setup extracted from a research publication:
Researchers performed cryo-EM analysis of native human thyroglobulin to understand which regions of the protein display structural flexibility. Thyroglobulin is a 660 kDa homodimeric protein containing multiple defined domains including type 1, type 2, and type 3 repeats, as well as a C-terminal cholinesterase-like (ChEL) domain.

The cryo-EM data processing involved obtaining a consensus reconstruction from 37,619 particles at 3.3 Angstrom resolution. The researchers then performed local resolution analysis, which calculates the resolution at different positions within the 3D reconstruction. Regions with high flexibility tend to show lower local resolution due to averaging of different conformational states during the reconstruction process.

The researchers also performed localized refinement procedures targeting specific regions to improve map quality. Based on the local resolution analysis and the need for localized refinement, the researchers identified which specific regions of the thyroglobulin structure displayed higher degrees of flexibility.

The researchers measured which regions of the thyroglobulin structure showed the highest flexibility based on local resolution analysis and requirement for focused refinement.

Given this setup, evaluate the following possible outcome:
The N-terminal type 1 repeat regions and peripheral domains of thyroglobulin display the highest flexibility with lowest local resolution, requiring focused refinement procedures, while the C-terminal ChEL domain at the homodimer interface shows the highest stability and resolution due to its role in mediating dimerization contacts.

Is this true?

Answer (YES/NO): NO